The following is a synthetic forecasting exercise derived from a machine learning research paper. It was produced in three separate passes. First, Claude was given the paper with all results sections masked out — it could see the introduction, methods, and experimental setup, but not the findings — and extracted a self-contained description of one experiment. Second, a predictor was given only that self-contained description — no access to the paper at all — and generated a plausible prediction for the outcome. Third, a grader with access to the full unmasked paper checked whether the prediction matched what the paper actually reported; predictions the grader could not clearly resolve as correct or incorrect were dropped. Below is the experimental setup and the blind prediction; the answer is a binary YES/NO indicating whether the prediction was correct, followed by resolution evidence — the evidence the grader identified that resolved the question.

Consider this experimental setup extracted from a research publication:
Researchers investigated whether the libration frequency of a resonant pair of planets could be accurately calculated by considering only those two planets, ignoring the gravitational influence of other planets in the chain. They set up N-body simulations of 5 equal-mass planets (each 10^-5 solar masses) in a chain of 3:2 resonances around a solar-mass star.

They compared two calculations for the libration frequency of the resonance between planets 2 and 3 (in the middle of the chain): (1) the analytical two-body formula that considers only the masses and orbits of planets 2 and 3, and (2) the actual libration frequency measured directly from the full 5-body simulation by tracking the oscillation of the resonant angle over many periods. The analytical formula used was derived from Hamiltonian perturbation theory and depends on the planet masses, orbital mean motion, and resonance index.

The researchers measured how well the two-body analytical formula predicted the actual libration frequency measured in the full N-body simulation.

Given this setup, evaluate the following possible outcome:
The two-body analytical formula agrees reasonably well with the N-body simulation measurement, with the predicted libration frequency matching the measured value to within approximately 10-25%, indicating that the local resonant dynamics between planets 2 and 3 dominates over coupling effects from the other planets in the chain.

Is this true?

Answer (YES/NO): NO